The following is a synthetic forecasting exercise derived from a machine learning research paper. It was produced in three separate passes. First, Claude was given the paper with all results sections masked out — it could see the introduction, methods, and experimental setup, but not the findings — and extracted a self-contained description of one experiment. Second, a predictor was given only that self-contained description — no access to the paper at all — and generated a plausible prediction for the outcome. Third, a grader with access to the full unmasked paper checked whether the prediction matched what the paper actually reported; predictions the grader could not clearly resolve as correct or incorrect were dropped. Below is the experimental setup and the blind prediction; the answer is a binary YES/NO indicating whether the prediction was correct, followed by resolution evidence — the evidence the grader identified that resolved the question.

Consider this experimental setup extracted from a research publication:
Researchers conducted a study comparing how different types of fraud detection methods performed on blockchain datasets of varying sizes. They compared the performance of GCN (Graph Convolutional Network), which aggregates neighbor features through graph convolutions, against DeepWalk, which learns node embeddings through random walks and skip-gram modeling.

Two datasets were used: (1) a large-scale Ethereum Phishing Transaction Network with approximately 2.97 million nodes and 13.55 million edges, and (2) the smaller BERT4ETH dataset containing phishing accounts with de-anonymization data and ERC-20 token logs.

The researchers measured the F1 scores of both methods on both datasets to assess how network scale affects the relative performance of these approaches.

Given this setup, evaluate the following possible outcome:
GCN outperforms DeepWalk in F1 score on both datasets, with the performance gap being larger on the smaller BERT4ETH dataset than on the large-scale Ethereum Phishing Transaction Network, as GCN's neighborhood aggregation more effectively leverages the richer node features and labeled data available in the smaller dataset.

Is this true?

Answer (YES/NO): NO